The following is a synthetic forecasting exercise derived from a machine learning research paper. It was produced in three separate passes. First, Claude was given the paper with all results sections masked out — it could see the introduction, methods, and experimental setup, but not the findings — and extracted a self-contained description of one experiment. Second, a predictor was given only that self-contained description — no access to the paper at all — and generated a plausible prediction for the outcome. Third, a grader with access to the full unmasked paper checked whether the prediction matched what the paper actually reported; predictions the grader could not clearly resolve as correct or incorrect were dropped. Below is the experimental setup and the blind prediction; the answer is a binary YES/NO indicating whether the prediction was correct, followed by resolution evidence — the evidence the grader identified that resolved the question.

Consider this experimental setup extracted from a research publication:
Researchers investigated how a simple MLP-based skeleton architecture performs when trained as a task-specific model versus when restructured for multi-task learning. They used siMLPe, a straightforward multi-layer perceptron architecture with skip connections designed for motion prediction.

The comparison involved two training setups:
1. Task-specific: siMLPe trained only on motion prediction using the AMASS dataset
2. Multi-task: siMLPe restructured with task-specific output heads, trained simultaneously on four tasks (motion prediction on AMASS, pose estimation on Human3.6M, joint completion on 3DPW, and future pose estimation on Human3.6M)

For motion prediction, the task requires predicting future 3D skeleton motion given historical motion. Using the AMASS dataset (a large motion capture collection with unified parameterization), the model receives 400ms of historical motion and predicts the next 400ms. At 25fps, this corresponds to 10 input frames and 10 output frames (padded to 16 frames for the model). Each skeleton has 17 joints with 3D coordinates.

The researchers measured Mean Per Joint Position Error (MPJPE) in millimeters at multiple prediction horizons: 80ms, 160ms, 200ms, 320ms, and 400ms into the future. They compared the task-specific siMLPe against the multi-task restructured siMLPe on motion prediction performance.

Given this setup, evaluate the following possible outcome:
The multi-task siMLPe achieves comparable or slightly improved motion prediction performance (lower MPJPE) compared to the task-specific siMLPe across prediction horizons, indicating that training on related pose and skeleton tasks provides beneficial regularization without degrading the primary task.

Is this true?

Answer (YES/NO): NO